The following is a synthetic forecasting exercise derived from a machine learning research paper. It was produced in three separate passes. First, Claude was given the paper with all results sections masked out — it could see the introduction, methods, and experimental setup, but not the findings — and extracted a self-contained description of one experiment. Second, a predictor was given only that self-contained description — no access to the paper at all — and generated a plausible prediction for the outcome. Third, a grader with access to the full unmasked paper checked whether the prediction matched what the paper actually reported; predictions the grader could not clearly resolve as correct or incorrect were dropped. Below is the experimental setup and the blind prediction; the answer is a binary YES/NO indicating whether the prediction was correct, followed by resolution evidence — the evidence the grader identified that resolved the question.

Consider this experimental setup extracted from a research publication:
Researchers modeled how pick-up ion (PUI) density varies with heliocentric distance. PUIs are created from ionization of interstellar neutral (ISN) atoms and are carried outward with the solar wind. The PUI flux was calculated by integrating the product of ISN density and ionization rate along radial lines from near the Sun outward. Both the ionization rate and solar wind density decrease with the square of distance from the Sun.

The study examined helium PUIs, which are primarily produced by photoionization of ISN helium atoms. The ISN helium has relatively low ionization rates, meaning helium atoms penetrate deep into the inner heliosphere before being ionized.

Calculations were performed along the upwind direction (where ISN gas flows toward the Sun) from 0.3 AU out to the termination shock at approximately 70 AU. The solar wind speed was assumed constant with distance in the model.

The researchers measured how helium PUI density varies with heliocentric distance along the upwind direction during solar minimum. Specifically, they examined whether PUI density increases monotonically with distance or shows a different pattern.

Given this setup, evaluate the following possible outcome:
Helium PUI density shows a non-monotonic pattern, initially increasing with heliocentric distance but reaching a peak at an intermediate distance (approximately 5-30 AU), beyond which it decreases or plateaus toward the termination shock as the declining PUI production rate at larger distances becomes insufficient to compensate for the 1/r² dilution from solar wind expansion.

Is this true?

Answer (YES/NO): NO